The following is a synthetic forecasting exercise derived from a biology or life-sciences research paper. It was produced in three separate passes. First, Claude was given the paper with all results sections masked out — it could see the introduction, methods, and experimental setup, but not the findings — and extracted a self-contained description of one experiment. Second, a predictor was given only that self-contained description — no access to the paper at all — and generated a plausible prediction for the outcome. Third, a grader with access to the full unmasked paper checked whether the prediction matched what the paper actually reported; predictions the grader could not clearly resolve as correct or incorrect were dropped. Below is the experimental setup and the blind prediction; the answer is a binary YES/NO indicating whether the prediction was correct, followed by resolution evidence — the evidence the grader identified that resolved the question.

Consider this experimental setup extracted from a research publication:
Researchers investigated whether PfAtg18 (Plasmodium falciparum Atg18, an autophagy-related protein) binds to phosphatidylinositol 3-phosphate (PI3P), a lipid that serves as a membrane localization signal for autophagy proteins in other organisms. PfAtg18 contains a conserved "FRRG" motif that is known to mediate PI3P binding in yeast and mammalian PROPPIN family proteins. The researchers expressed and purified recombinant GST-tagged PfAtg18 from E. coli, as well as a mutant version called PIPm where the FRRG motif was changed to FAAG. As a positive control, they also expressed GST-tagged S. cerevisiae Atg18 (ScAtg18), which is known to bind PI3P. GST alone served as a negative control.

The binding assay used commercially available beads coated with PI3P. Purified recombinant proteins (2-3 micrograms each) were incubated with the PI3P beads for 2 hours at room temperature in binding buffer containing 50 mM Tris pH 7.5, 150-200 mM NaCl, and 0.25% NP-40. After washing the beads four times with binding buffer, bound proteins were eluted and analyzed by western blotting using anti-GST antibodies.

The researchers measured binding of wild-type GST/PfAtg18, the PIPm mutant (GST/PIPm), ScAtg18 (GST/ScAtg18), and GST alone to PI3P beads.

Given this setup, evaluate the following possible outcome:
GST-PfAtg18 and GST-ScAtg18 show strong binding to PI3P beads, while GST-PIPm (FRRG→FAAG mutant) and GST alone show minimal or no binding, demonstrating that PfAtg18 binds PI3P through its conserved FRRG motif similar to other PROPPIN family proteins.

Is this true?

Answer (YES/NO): YES